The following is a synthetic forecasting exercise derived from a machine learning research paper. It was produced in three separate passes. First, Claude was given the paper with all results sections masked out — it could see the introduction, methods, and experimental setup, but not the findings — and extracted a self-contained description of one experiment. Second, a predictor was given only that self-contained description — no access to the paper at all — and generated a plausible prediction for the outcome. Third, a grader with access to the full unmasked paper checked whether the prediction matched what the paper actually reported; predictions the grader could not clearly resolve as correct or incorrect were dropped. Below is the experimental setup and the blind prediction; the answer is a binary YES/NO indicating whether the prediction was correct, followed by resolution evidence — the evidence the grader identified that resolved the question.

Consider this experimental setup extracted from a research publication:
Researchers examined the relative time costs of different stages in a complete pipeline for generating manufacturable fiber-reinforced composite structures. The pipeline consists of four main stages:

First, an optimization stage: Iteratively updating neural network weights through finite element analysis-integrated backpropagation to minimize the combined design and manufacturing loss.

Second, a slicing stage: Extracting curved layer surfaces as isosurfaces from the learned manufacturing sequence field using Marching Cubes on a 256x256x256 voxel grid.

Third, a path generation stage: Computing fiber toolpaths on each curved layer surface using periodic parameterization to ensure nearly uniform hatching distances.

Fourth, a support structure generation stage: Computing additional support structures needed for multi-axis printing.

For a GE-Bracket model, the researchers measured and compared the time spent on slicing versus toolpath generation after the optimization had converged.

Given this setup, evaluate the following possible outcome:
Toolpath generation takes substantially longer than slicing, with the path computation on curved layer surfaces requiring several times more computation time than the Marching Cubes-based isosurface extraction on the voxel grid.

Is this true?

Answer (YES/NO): NO